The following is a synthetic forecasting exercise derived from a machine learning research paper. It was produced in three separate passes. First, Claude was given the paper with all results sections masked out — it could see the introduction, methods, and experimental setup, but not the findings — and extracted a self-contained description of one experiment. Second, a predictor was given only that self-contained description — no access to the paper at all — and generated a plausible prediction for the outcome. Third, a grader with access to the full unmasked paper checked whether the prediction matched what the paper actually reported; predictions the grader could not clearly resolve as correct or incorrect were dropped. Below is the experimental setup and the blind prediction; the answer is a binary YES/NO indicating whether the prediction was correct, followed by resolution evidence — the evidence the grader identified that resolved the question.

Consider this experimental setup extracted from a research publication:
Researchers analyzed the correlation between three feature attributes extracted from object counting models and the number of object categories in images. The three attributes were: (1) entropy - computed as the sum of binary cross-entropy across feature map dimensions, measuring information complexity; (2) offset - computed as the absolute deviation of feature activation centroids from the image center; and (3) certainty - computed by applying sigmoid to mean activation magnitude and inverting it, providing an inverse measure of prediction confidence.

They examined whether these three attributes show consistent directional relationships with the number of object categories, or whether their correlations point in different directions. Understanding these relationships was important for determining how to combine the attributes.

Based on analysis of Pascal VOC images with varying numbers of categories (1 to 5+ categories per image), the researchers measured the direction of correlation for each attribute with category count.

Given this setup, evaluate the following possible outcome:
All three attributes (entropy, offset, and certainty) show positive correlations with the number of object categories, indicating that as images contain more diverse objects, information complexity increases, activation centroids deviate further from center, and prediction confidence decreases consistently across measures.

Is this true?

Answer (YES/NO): NO